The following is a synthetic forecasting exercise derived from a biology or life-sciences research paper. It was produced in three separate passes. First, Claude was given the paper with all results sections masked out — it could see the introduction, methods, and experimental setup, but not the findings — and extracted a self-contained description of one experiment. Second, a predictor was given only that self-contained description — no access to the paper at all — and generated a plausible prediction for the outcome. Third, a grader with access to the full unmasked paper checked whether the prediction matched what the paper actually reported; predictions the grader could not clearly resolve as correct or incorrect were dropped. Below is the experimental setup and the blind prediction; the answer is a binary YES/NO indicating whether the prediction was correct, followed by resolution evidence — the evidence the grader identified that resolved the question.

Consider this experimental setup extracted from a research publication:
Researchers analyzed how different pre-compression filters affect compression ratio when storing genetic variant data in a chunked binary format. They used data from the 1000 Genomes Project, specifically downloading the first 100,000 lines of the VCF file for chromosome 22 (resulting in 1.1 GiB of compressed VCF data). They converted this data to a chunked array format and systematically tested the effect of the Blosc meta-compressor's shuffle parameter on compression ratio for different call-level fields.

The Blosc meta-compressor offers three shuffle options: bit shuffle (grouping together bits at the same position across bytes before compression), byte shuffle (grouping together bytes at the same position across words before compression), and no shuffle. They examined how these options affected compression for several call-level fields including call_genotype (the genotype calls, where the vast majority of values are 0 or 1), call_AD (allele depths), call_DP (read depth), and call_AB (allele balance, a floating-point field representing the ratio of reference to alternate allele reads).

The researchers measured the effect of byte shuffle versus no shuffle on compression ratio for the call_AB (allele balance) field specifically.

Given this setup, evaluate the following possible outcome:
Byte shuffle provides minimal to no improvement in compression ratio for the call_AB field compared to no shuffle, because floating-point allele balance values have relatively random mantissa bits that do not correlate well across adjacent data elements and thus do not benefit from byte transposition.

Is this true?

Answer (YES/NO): NO